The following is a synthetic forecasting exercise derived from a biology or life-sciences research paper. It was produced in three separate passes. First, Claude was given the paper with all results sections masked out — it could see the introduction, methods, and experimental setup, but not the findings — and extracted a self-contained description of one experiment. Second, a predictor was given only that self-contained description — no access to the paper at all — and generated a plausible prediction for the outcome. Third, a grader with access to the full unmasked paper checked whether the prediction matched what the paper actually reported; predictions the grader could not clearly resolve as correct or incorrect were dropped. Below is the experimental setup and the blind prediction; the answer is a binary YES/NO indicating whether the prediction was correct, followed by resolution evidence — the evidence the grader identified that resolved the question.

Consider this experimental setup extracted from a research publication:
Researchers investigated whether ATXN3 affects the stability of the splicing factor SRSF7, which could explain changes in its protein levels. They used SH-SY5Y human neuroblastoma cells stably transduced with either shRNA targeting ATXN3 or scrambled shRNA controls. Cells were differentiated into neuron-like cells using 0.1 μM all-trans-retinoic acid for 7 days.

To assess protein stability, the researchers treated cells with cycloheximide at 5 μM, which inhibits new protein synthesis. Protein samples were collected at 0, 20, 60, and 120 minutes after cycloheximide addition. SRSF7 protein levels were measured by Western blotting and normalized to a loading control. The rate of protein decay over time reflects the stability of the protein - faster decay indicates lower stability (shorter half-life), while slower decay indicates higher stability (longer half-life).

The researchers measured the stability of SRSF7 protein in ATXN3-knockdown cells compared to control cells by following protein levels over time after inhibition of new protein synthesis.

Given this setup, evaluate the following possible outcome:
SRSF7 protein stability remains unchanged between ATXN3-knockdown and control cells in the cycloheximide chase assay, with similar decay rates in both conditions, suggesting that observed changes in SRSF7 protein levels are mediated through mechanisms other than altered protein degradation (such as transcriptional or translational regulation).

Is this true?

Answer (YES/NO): NO